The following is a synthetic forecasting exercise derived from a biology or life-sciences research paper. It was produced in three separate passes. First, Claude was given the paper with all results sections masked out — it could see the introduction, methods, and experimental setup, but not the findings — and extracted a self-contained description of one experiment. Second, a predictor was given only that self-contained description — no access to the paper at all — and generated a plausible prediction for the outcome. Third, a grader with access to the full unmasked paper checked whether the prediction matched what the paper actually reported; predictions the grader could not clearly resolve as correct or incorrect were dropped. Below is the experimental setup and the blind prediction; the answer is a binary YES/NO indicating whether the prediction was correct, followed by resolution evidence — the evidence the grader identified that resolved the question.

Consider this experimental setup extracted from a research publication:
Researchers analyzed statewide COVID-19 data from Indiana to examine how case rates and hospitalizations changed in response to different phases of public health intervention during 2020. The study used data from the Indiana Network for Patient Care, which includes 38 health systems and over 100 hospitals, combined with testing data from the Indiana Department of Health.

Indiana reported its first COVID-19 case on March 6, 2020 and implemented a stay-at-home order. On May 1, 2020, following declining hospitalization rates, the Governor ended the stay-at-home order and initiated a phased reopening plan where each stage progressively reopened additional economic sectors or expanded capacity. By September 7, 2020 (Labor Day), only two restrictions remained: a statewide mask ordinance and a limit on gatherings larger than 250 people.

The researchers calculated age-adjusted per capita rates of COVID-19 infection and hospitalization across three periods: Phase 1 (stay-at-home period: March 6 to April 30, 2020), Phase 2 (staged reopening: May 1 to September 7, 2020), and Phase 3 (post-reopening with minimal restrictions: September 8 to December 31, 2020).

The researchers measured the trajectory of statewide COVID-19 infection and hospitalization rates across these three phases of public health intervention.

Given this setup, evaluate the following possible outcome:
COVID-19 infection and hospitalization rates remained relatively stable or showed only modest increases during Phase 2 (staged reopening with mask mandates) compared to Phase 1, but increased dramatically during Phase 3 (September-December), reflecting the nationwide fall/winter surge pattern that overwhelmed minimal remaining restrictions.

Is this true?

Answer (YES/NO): NO